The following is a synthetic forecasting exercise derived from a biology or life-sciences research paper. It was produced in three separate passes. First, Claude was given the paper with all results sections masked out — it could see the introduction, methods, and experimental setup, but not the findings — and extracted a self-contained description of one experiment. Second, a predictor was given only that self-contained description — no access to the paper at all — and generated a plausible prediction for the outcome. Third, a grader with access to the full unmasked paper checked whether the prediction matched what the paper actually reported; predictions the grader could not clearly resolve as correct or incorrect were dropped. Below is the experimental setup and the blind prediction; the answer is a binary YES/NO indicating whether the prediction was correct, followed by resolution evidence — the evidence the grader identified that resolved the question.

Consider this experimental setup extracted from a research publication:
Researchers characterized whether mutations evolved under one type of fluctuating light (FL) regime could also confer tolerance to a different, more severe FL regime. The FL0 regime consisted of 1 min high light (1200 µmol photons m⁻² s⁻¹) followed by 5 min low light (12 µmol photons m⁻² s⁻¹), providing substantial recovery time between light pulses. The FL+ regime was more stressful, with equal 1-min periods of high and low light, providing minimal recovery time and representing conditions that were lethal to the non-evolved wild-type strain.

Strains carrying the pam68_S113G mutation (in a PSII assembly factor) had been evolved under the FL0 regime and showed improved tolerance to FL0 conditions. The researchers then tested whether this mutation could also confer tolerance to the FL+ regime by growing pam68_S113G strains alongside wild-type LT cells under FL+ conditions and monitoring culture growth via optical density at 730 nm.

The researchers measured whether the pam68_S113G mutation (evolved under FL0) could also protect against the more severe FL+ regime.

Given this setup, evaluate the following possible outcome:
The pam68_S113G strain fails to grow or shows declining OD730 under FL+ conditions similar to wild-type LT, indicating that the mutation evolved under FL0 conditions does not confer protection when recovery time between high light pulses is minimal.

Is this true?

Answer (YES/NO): YES